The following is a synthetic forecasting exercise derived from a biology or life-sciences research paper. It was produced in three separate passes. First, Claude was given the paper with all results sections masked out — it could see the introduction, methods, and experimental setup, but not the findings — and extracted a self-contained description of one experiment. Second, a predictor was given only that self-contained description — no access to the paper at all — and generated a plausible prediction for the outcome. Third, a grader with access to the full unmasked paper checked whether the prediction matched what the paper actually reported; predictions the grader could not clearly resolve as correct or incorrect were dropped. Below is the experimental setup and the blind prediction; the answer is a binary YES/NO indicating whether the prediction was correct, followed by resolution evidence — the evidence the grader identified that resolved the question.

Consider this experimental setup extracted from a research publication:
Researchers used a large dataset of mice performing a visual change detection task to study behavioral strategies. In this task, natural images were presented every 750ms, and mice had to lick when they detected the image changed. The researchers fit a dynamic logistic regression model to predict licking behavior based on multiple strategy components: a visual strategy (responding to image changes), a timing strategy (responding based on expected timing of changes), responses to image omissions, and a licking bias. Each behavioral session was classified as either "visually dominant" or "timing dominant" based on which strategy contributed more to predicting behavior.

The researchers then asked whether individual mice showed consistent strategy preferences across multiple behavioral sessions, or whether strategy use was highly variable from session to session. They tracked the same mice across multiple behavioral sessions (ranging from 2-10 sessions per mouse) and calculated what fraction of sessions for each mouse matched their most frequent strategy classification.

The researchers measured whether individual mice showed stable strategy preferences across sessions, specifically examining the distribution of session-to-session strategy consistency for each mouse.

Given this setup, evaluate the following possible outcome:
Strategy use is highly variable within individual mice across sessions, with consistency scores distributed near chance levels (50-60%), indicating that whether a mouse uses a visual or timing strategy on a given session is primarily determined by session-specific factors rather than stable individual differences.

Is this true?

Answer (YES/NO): NO